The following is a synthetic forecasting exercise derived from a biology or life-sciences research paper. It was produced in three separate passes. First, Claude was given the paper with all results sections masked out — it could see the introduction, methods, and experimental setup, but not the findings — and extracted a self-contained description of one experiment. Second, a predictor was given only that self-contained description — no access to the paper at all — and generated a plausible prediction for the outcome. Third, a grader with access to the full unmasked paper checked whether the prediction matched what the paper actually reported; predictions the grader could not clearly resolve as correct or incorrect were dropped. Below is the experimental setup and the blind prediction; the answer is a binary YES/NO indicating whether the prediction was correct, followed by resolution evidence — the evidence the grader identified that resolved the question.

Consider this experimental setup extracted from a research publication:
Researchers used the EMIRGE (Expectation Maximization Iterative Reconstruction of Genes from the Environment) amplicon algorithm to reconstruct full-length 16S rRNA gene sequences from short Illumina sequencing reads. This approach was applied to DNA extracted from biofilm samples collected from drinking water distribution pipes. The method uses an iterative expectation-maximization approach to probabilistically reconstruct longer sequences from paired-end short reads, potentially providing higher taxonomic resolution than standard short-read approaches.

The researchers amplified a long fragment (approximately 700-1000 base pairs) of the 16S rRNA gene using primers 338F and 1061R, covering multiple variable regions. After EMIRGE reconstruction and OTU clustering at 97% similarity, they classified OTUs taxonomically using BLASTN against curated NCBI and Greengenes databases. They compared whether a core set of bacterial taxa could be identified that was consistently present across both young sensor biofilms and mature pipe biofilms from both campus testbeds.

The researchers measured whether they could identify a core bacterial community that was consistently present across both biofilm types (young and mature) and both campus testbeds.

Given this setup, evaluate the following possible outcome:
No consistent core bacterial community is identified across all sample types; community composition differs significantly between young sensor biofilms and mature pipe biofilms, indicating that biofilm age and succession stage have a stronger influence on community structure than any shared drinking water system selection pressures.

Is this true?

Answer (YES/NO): NO